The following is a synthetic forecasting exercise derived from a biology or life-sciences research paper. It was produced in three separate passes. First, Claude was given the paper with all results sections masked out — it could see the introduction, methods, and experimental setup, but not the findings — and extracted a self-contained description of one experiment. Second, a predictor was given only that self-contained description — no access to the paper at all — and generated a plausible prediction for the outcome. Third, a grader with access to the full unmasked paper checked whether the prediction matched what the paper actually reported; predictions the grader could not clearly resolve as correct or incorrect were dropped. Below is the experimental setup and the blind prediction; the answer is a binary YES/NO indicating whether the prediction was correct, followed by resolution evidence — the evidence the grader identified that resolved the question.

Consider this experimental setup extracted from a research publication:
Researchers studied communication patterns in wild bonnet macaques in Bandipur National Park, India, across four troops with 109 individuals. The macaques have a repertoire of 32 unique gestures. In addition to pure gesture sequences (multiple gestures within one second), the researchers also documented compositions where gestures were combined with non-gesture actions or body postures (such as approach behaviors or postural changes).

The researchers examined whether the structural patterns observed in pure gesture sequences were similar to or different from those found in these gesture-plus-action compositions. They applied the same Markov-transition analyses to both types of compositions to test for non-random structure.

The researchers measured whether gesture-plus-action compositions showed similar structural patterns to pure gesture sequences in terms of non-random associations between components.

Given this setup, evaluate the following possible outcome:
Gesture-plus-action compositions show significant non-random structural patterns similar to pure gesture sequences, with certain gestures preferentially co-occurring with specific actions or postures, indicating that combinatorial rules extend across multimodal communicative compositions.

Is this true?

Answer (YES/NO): NO